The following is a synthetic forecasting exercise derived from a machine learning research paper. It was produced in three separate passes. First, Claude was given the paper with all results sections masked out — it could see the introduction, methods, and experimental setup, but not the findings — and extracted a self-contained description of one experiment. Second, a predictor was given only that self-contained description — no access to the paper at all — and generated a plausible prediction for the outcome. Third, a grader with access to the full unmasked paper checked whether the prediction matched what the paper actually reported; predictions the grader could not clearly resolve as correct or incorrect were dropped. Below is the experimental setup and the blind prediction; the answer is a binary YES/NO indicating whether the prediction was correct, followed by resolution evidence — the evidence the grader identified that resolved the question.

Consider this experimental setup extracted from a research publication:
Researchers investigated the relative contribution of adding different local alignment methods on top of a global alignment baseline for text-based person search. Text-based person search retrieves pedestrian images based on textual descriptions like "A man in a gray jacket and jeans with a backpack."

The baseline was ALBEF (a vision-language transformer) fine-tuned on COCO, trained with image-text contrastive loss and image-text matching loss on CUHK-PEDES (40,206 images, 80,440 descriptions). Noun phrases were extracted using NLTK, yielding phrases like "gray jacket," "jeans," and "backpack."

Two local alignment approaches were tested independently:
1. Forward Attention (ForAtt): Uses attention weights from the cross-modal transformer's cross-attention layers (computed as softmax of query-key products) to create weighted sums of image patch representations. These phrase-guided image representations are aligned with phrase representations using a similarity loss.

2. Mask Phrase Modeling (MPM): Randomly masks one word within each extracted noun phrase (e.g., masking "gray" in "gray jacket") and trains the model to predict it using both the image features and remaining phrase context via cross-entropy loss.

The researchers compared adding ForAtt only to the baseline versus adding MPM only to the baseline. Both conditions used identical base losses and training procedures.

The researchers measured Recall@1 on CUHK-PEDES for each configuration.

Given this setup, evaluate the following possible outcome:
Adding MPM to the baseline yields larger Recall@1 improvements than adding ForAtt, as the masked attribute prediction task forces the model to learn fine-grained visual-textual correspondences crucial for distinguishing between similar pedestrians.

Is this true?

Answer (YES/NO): YES